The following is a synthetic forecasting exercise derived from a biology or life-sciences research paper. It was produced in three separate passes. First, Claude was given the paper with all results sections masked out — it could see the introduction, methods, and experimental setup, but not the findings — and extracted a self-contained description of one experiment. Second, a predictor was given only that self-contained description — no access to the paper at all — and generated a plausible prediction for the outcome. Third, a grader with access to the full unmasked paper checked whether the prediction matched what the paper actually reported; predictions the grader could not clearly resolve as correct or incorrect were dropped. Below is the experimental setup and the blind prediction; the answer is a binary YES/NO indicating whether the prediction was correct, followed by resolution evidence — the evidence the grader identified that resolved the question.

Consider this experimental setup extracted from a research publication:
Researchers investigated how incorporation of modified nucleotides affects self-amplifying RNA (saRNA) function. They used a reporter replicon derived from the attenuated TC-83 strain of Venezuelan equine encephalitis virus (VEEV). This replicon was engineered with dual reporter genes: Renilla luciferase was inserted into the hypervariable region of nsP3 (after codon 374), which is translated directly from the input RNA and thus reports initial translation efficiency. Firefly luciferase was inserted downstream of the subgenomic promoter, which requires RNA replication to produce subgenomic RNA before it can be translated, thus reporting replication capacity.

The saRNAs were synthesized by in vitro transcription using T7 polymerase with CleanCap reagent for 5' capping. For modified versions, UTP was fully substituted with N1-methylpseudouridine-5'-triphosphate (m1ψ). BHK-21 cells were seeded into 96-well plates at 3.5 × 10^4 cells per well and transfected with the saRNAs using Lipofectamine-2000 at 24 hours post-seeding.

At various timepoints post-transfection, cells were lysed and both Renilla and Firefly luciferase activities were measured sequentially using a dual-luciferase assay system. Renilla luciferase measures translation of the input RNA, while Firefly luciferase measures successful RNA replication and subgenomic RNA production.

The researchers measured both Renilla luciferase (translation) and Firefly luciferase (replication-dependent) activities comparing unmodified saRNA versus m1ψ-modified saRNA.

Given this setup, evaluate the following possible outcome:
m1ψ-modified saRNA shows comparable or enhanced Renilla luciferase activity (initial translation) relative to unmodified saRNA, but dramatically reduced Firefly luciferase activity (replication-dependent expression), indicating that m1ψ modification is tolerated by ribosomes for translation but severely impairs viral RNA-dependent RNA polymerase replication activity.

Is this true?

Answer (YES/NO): YES